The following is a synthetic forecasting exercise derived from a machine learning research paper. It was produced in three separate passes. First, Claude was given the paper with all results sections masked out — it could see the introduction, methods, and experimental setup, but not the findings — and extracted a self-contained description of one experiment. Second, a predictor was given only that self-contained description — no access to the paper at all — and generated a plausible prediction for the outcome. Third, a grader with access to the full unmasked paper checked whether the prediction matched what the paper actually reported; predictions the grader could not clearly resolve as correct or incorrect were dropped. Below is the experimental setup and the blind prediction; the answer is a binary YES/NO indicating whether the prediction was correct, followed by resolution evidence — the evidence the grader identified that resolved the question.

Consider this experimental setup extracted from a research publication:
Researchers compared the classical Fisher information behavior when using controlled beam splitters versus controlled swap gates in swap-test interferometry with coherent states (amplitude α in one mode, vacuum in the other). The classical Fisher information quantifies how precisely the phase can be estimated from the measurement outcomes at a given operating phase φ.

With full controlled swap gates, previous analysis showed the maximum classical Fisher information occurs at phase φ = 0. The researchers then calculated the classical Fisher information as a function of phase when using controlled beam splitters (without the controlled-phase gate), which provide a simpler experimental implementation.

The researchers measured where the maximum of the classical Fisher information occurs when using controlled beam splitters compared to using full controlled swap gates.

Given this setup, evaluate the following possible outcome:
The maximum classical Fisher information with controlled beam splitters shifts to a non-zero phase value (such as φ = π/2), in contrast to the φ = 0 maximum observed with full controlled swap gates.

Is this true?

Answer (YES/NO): YES